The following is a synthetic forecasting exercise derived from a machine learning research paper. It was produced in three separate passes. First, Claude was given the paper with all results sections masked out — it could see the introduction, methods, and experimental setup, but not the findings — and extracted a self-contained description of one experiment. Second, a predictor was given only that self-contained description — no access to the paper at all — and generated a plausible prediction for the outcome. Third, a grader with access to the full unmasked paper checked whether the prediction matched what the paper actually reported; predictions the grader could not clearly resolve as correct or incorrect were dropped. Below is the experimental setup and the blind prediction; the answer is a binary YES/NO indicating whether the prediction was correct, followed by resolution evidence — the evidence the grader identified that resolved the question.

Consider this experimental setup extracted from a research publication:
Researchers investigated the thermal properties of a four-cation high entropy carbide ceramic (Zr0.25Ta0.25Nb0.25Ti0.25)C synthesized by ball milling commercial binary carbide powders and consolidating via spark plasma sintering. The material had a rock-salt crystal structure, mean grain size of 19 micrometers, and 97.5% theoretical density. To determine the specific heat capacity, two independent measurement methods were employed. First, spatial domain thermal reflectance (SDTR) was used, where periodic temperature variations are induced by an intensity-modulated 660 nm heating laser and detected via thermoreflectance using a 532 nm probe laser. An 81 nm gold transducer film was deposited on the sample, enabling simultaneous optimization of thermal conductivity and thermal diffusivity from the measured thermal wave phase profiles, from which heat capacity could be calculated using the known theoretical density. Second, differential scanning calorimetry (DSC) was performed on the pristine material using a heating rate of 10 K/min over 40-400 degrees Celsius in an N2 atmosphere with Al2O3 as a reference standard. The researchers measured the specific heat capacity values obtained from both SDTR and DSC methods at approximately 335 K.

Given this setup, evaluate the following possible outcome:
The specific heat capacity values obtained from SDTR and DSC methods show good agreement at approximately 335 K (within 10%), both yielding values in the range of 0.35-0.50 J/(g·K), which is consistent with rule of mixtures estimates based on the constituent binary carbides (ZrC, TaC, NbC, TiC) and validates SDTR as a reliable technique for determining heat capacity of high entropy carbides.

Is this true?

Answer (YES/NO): NO